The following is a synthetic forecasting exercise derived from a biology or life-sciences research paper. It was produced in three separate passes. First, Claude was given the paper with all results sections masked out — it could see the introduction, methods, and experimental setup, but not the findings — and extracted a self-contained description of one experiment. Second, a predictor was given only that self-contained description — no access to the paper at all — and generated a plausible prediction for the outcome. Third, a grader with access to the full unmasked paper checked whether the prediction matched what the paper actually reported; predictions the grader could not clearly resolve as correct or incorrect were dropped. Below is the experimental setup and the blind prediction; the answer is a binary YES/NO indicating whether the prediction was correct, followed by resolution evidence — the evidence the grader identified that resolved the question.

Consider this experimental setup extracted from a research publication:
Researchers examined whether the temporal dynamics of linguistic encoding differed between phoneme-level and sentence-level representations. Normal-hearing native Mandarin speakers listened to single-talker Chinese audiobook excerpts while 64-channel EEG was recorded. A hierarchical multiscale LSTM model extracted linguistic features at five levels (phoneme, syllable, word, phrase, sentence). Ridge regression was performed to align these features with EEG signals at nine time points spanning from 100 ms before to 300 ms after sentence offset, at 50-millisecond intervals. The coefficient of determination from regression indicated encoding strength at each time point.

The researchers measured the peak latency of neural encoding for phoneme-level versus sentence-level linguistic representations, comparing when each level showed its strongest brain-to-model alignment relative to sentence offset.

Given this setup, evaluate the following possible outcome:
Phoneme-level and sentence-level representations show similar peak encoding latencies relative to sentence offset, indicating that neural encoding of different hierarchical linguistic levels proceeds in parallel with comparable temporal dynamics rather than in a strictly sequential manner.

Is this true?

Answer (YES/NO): NO